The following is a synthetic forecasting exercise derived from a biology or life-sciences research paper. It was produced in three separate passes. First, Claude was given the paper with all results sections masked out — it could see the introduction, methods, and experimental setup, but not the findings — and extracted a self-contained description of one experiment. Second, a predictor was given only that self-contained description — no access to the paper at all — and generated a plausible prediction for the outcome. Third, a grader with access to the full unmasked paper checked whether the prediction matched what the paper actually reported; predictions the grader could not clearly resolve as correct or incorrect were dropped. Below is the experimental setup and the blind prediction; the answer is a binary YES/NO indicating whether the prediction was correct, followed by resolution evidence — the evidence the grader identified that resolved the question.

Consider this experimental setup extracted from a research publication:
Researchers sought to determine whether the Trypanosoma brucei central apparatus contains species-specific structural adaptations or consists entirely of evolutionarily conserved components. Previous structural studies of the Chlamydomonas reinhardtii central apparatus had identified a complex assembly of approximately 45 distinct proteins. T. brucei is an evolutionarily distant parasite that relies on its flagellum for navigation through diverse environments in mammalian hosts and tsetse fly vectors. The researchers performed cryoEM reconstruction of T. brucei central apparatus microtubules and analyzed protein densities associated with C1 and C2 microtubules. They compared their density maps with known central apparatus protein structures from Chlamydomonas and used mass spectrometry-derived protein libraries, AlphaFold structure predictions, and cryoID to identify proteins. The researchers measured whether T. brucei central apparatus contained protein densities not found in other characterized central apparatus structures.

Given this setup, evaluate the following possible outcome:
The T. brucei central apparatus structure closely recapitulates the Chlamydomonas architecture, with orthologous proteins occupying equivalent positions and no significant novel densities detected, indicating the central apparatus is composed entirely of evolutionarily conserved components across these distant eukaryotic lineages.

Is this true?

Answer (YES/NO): NO